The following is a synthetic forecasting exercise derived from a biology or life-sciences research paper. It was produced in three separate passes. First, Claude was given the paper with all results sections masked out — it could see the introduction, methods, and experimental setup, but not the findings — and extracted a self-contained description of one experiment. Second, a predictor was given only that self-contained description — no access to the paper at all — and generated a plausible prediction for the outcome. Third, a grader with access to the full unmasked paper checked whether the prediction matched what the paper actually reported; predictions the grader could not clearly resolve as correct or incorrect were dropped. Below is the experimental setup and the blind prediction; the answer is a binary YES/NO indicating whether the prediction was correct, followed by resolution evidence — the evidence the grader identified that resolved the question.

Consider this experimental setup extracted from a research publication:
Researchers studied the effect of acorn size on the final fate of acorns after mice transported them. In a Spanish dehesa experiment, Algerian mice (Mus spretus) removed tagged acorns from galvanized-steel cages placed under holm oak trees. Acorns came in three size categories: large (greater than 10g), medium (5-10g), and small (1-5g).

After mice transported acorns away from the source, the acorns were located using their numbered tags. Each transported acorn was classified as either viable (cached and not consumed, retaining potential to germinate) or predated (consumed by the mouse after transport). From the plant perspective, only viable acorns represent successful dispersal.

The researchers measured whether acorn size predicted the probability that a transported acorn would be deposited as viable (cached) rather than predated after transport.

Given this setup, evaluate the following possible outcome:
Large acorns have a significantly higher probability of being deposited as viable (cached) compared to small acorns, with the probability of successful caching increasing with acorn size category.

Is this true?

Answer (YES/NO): NO